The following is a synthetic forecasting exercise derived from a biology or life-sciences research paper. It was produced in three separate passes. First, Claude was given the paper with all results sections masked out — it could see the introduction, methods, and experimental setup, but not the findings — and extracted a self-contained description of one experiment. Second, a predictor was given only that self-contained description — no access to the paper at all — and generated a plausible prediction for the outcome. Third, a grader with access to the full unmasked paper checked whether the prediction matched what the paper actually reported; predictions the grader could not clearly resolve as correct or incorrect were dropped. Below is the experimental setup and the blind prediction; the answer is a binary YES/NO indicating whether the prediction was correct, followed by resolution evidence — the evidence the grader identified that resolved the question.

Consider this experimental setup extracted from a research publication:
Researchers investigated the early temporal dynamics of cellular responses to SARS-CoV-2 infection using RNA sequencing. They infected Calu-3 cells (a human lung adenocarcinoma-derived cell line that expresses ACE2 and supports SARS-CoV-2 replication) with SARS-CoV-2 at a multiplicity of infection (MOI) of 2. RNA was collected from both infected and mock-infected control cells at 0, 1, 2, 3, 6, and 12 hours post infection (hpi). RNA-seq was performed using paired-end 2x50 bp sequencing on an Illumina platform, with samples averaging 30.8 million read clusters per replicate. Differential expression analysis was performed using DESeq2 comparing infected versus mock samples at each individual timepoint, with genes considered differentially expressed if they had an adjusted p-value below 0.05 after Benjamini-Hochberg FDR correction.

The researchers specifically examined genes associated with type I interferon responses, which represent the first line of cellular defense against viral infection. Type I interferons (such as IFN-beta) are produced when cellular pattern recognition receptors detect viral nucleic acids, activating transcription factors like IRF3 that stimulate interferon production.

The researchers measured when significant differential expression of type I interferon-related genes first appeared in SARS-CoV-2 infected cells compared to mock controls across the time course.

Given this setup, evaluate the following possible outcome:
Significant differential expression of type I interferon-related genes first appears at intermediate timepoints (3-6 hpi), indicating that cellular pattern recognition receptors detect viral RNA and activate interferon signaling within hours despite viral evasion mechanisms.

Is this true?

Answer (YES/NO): NO